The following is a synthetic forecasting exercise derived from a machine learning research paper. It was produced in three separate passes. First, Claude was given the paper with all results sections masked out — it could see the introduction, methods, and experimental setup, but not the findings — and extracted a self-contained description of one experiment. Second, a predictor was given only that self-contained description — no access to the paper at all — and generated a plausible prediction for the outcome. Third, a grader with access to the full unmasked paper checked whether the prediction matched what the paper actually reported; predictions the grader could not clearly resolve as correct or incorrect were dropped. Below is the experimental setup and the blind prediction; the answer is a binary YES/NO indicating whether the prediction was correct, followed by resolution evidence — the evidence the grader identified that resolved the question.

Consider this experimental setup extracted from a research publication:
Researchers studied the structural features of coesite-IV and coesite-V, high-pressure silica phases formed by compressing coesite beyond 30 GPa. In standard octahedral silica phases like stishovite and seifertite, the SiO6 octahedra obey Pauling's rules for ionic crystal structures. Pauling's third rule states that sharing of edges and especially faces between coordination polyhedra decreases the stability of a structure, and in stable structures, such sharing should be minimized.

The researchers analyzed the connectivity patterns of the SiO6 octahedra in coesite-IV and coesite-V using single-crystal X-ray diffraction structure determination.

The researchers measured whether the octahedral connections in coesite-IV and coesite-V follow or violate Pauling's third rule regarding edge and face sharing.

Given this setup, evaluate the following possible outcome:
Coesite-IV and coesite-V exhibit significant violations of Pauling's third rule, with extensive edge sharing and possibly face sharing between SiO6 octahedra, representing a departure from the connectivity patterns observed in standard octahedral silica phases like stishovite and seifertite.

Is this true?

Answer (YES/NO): YES